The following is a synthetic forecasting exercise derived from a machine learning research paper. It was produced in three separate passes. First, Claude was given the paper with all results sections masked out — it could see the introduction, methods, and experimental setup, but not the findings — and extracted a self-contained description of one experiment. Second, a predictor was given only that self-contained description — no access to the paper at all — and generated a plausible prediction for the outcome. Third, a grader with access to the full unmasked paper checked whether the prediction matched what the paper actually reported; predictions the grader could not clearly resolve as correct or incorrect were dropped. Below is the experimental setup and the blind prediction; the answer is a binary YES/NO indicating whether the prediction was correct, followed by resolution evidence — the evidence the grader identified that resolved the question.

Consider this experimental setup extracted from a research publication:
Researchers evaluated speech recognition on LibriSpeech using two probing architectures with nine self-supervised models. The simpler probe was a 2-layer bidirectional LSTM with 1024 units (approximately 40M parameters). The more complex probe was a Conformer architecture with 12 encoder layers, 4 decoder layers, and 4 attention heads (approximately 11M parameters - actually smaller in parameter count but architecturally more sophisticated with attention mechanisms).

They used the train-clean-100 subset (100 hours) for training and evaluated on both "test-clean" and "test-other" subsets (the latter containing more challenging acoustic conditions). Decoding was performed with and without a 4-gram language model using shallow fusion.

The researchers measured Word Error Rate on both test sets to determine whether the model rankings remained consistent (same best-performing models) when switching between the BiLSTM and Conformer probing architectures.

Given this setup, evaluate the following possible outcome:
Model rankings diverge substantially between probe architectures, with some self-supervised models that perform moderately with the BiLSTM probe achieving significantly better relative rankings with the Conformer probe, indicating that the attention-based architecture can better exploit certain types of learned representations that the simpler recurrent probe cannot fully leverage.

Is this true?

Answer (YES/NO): NO